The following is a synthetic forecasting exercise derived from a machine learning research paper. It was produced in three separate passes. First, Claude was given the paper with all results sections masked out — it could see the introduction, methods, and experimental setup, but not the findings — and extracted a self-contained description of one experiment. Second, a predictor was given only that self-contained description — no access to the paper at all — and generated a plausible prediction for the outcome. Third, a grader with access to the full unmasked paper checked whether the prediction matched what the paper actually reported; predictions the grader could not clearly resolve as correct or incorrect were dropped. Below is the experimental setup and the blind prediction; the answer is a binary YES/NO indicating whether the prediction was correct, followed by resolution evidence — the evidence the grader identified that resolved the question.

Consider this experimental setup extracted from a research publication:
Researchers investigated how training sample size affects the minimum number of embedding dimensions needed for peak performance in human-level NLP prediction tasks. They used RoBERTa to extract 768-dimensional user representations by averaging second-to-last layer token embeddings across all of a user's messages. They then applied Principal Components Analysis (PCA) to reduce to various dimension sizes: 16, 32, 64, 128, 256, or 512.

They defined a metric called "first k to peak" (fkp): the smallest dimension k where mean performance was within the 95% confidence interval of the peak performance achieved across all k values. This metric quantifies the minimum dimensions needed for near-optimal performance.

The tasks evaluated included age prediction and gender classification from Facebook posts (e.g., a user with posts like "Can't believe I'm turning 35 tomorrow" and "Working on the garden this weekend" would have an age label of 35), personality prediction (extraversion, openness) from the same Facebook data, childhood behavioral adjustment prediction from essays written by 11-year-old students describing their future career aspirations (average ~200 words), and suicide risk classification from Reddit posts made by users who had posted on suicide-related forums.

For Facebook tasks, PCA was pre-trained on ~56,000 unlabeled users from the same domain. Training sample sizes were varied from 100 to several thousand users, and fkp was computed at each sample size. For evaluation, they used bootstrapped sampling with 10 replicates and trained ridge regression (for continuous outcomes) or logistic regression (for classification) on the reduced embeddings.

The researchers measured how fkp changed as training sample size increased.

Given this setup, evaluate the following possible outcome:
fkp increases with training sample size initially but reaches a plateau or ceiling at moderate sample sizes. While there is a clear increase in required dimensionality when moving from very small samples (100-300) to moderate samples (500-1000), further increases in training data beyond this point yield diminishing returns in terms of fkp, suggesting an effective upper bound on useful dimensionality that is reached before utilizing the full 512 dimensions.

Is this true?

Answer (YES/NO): NO